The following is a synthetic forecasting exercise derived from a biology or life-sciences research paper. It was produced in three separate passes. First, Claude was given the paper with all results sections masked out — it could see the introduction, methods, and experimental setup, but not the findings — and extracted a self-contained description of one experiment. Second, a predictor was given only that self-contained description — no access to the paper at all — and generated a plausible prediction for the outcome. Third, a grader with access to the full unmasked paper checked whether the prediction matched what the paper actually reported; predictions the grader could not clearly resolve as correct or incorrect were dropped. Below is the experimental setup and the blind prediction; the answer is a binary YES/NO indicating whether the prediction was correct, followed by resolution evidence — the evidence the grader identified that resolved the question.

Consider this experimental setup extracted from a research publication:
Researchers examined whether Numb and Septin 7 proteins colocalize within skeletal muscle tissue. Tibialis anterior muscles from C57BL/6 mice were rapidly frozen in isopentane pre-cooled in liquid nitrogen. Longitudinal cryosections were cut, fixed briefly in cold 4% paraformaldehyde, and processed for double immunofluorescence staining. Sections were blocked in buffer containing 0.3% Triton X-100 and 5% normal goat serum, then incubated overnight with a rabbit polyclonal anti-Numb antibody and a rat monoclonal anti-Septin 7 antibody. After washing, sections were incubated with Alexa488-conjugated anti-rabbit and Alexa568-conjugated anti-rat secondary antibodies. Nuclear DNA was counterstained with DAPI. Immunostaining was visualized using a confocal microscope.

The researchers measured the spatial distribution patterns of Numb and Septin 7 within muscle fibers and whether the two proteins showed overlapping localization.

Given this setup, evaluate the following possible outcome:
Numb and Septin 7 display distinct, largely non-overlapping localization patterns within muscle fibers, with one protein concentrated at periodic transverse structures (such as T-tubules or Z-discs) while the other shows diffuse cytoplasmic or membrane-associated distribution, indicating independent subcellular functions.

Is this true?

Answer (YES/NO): NO